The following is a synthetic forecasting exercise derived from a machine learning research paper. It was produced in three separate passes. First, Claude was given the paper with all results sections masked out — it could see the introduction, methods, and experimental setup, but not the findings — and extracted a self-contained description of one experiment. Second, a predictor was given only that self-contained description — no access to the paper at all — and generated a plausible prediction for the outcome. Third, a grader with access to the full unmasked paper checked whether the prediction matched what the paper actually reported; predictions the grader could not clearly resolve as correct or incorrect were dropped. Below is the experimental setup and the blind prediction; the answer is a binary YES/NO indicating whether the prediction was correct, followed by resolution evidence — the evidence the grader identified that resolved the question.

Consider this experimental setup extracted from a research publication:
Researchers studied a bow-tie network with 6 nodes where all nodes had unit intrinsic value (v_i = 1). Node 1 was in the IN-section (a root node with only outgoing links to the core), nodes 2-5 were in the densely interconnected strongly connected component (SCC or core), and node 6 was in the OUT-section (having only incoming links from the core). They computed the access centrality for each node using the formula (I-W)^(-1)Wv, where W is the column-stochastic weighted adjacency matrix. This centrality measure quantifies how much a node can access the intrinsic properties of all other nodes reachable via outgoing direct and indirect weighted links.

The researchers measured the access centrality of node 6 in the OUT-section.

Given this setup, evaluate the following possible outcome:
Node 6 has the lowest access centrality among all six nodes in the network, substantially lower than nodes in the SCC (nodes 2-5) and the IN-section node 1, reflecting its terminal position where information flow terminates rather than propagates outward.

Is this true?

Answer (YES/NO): YES